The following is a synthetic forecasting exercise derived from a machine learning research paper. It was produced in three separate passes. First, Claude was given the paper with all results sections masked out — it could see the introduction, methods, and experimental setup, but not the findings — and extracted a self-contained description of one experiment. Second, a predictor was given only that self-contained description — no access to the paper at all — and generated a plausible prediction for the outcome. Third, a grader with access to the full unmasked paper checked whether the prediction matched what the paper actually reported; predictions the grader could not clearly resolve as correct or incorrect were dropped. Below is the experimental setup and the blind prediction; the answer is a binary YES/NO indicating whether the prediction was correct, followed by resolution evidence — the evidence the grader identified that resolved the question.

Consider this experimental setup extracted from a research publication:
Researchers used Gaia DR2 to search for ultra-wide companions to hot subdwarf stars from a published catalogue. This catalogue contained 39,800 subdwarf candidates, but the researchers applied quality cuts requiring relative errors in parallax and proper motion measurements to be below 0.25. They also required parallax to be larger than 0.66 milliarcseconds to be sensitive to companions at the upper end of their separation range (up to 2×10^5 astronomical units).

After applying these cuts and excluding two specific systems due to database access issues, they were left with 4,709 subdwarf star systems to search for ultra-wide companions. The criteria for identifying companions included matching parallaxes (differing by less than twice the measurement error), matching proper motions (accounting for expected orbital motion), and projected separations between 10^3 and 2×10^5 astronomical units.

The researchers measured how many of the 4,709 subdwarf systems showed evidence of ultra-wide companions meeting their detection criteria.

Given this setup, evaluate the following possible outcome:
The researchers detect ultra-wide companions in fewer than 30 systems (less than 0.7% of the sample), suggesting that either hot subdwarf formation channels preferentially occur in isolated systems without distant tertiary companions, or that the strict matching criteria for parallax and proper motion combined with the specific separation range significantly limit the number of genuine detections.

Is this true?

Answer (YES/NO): NO